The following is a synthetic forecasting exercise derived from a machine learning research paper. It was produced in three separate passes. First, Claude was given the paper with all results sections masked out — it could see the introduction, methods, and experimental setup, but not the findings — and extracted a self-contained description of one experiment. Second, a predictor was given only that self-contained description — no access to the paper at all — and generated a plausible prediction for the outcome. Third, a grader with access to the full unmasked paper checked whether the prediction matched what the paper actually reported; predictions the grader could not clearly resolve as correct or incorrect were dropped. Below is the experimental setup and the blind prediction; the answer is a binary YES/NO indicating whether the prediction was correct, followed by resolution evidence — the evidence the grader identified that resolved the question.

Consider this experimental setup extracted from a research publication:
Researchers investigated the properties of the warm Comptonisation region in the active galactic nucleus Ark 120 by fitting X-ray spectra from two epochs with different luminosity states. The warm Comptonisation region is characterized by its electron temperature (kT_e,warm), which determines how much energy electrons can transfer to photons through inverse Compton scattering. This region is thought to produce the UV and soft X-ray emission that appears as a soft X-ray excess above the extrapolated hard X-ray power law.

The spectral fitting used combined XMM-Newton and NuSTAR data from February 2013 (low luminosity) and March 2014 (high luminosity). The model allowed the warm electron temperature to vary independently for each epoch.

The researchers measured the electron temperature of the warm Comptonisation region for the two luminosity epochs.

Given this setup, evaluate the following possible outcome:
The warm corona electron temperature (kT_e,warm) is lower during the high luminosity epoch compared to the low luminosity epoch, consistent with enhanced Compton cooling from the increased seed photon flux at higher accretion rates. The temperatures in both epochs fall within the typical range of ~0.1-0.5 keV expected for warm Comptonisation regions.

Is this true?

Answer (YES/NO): YES